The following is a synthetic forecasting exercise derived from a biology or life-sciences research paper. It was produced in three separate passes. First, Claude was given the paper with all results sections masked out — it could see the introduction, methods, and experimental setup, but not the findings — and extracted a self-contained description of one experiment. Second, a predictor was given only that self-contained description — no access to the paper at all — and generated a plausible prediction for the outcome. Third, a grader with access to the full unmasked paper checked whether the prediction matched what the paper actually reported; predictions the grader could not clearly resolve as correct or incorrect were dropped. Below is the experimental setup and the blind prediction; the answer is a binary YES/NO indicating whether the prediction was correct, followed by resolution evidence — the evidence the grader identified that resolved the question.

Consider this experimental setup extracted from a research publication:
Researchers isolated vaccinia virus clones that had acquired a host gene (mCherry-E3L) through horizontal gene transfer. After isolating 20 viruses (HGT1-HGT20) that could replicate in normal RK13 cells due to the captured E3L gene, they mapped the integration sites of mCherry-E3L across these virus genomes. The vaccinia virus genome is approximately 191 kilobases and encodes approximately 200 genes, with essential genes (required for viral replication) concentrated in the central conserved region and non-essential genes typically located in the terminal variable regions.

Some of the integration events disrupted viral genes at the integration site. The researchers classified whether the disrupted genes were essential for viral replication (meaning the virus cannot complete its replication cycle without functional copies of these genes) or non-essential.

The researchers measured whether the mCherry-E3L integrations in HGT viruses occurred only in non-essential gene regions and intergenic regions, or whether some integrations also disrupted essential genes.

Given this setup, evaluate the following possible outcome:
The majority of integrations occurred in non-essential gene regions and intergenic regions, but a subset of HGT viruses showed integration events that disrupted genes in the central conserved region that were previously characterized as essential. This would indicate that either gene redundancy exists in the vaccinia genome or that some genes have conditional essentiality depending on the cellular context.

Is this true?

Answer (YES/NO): NO